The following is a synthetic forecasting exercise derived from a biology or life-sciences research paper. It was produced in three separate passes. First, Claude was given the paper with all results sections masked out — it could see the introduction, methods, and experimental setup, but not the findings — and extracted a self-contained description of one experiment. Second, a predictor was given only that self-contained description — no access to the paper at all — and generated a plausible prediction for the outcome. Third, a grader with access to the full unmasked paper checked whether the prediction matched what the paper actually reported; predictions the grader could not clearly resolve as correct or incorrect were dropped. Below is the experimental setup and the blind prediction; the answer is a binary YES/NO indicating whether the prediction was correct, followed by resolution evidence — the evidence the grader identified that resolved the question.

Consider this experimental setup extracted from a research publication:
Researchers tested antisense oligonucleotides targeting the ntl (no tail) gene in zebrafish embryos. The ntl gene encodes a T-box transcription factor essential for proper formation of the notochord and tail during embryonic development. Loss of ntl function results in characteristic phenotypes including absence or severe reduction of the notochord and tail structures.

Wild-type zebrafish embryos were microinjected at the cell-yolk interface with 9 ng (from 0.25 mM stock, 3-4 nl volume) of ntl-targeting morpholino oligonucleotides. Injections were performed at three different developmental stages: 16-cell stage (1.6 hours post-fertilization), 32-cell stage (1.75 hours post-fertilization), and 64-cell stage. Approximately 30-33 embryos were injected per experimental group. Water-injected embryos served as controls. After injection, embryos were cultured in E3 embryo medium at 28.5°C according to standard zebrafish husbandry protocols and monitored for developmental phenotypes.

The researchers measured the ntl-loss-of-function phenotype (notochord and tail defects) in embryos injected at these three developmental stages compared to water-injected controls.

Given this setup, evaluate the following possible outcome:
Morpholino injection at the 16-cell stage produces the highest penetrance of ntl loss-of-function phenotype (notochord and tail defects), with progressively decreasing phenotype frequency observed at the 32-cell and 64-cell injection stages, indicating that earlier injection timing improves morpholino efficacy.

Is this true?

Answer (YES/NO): NO